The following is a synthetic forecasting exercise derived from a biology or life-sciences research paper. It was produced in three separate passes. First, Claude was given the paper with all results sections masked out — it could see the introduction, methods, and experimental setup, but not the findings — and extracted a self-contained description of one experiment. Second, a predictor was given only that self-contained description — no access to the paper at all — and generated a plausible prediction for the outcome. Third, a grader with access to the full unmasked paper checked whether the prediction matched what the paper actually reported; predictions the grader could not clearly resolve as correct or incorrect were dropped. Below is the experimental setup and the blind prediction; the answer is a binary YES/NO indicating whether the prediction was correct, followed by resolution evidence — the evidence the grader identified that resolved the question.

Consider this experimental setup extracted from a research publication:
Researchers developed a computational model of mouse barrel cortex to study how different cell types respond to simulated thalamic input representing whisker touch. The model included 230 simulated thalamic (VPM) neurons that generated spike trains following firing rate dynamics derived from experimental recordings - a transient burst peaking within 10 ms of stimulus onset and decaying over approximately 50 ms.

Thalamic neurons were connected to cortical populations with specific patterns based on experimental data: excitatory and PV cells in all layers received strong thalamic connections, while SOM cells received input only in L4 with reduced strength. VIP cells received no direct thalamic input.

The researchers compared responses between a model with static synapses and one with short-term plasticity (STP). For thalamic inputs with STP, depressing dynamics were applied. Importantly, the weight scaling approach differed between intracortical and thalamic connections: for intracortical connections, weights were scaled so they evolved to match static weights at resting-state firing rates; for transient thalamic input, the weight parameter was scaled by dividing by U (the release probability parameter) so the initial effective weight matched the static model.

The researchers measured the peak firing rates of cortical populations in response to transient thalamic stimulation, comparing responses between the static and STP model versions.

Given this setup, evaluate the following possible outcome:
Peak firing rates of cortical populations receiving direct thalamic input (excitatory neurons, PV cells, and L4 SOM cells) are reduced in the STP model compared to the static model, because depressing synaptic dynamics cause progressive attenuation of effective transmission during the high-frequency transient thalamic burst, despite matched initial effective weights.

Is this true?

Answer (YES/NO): NO